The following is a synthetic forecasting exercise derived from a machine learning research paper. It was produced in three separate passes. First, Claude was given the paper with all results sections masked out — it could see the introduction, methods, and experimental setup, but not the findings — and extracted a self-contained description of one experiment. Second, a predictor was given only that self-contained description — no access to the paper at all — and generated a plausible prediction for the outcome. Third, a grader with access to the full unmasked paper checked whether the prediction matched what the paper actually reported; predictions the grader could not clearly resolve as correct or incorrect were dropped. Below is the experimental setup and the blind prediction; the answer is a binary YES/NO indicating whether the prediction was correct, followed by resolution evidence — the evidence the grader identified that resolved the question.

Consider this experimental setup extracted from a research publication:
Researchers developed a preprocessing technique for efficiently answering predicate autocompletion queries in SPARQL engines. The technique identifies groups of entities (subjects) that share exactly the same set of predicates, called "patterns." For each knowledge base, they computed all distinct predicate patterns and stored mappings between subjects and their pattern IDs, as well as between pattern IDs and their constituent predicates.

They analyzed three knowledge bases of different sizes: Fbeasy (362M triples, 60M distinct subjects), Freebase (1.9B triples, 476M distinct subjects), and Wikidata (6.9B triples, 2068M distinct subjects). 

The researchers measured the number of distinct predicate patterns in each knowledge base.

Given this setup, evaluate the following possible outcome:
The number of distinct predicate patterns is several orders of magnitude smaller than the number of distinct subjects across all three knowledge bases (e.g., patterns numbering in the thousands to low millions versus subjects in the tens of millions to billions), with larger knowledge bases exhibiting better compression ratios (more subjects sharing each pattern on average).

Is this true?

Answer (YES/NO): NO